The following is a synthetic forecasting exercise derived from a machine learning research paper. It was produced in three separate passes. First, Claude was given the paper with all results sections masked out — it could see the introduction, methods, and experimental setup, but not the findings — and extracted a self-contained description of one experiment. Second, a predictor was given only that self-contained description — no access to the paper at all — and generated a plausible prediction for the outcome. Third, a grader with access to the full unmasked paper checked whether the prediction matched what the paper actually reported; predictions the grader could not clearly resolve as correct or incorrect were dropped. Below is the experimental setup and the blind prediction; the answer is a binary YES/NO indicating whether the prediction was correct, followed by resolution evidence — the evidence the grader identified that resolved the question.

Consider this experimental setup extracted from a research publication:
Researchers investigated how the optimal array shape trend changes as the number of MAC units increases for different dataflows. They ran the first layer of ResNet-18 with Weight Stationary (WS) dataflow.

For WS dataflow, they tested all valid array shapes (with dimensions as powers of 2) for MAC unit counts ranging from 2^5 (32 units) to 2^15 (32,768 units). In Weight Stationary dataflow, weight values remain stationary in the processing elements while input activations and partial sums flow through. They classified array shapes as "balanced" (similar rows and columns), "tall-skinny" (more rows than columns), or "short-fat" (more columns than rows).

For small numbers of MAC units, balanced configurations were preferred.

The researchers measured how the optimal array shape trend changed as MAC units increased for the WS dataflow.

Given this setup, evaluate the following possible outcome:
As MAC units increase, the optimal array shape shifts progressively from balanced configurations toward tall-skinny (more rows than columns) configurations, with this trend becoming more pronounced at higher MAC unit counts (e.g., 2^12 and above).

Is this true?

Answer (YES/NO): NO